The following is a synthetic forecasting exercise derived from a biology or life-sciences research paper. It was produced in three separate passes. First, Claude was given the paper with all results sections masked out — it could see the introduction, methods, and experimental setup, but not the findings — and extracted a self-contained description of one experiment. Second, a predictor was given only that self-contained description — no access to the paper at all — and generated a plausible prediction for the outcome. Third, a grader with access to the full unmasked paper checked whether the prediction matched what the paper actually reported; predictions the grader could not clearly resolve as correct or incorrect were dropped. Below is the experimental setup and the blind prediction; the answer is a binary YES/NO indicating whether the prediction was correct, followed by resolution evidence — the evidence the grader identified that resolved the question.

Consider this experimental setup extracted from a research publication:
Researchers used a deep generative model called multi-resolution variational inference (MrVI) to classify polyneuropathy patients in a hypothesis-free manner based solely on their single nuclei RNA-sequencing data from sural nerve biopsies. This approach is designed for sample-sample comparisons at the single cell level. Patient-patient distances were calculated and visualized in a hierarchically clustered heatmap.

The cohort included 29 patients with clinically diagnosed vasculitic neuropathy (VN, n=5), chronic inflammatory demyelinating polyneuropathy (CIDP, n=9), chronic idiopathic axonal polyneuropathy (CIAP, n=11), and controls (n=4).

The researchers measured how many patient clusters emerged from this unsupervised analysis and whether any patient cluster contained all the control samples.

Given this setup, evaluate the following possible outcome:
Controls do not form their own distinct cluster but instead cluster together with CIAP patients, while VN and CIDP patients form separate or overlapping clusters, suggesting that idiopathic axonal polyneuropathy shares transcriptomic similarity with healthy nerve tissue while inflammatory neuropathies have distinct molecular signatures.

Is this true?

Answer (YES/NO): NO